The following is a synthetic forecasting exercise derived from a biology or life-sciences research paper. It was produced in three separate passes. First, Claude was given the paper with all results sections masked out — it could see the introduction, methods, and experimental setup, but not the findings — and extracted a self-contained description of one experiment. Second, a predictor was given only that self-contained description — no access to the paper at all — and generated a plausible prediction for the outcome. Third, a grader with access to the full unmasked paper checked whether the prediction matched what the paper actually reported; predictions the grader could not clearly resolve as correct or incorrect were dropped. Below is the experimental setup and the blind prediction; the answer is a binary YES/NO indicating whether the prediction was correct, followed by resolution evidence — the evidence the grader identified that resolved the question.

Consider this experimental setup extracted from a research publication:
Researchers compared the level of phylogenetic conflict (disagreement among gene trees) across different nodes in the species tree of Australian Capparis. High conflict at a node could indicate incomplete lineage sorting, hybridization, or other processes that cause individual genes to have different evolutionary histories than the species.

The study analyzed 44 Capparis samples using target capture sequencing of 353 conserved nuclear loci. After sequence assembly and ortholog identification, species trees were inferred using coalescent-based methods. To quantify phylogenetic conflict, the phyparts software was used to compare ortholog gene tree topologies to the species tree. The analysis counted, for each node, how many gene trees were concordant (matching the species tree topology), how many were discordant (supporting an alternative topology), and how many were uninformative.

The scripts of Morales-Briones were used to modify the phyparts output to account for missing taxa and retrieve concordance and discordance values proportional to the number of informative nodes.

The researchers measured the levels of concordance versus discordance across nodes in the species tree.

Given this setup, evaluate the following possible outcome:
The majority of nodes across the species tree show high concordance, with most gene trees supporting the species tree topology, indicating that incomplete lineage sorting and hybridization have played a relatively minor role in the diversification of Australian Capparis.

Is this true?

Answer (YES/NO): NO